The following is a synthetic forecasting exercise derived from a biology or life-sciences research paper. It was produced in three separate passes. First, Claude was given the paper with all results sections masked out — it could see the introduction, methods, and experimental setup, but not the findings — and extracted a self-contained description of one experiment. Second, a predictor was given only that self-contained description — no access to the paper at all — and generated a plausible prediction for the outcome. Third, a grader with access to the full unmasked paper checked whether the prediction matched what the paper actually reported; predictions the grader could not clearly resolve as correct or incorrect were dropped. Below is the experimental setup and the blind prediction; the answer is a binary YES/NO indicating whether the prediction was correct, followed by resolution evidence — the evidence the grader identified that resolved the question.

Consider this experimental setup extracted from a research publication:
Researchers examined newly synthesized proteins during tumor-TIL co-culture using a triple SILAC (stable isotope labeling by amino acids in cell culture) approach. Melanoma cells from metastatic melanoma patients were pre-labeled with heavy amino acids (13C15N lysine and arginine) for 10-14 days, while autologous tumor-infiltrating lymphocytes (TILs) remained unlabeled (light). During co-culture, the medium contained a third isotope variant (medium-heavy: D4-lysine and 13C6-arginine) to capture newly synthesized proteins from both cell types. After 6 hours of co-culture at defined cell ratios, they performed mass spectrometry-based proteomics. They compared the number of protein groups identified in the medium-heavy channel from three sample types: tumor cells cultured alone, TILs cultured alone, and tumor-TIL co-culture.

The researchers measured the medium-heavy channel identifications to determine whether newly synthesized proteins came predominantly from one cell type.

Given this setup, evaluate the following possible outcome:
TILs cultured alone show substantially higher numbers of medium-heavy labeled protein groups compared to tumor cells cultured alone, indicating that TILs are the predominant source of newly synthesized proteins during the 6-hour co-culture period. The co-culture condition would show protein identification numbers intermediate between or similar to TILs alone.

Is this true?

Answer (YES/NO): NO